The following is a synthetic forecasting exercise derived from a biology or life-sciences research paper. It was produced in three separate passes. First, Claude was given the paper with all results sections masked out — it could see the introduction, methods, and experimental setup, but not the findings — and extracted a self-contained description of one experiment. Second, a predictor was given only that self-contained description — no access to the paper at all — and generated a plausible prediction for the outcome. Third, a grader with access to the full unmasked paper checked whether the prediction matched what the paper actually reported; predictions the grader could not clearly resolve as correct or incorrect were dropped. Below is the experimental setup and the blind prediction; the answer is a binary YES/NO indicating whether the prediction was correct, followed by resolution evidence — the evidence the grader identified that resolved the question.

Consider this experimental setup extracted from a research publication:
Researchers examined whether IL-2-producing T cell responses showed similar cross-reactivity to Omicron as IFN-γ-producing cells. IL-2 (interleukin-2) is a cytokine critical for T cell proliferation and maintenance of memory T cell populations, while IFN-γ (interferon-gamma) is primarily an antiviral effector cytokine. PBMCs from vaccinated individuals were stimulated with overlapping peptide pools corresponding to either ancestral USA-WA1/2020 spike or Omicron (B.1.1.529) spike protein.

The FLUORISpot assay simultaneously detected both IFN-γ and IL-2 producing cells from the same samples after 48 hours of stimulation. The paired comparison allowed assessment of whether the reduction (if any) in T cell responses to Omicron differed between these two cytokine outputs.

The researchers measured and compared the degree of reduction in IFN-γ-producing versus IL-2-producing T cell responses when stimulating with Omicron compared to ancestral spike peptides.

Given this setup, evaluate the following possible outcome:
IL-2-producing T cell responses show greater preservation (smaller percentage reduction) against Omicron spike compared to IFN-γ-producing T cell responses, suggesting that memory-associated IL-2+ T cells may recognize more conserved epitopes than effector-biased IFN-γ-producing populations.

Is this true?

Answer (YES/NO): NO